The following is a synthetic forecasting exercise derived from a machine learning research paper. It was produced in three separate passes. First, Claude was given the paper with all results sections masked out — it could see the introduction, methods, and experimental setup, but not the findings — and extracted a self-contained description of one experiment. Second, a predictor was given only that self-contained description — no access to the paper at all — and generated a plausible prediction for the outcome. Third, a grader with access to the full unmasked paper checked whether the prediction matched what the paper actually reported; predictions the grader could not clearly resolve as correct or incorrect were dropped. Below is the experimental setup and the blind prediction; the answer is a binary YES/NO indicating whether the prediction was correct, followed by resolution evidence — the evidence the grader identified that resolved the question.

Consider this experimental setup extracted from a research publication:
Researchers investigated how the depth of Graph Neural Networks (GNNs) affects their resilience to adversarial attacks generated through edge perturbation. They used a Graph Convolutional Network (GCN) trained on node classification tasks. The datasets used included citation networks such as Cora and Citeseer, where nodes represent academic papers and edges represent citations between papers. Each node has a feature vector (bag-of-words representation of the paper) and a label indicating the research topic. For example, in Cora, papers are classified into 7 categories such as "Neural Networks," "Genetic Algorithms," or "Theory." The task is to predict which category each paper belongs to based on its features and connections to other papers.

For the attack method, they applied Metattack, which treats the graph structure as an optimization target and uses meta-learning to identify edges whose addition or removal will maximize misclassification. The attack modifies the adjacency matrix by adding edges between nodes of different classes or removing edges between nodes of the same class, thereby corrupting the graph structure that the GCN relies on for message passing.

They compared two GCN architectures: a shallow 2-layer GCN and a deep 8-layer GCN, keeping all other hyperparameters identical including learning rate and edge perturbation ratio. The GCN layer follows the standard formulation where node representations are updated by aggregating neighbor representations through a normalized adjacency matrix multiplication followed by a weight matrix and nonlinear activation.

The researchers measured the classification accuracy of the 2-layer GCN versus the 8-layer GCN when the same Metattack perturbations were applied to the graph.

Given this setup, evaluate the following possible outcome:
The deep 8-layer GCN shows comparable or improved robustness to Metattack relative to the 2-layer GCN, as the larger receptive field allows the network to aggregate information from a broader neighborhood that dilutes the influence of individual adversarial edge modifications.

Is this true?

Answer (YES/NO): YES